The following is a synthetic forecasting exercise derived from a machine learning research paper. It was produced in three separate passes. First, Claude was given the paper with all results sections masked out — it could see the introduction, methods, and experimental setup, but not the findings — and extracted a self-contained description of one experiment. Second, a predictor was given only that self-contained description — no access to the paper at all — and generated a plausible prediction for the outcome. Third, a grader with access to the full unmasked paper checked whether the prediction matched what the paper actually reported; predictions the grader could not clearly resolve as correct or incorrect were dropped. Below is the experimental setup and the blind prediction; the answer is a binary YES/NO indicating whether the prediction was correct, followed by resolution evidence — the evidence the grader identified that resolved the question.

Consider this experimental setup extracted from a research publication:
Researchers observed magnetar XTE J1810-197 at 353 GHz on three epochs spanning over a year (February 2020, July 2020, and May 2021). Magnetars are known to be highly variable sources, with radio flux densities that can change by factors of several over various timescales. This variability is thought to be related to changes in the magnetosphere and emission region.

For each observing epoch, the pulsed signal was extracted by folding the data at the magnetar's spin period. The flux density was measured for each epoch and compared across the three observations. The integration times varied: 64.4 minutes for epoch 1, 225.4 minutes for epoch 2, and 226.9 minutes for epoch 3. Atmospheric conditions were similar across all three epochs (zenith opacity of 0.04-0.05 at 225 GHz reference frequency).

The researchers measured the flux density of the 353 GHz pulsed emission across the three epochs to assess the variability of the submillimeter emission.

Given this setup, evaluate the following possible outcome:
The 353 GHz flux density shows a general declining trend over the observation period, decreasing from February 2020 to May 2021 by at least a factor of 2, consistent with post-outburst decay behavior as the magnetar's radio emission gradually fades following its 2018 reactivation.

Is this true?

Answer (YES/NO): YES